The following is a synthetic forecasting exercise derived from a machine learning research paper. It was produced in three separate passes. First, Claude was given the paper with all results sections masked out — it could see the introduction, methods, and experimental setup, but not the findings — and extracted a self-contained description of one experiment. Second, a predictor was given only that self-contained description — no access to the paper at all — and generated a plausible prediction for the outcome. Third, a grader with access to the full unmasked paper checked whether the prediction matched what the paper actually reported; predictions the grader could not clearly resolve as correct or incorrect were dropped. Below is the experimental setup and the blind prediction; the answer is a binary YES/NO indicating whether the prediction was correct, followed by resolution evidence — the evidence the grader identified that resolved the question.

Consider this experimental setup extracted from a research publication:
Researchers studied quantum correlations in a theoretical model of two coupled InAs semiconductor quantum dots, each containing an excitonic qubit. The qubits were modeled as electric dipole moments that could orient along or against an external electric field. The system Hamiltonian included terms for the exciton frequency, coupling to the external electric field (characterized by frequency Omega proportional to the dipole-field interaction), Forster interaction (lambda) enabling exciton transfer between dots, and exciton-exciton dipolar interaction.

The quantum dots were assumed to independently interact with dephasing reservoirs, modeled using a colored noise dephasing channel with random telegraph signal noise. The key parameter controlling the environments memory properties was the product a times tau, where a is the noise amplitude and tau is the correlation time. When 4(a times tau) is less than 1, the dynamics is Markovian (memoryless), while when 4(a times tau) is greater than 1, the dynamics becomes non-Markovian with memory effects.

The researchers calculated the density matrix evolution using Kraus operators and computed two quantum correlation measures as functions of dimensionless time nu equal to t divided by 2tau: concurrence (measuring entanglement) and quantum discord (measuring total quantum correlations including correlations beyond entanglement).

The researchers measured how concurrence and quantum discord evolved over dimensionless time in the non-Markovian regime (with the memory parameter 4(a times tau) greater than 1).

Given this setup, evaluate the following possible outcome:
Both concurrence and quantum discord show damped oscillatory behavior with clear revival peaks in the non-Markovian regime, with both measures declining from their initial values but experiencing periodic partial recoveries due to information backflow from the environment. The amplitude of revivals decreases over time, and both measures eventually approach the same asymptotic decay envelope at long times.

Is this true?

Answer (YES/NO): NO